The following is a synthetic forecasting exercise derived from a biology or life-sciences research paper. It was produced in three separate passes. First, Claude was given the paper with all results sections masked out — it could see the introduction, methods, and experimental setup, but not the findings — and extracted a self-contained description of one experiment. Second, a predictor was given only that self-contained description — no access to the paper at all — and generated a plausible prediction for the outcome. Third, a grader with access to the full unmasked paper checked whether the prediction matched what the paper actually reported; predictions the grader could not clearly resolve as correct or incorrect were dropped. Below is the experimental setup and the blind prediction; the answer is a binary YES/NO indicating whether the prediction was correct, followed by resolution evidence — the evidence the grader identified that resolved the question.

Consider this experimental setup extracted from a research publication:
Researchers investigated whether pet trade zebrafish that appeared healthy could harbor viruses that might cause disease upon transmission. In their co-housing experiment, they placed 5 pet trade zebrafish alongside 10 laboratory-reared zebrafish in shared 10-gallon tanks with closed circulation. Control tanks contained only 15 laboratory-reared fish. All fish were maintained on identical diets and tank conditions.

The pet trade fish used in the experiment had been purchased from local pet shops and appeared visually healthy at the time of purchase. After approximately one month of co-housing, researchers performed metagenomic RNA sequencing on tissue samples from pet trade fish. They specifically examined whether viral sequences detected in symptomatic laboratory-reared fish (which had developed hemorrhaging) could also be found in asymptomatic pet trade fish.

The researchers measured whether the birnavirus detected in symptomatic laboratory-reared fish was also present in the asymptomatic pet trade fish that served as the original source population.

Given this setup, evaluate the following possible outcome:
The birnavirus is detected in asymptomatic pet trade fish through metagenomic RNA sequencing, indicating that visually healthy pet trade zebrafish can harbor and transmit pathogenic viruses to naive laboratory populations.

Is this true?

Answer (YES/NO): YES